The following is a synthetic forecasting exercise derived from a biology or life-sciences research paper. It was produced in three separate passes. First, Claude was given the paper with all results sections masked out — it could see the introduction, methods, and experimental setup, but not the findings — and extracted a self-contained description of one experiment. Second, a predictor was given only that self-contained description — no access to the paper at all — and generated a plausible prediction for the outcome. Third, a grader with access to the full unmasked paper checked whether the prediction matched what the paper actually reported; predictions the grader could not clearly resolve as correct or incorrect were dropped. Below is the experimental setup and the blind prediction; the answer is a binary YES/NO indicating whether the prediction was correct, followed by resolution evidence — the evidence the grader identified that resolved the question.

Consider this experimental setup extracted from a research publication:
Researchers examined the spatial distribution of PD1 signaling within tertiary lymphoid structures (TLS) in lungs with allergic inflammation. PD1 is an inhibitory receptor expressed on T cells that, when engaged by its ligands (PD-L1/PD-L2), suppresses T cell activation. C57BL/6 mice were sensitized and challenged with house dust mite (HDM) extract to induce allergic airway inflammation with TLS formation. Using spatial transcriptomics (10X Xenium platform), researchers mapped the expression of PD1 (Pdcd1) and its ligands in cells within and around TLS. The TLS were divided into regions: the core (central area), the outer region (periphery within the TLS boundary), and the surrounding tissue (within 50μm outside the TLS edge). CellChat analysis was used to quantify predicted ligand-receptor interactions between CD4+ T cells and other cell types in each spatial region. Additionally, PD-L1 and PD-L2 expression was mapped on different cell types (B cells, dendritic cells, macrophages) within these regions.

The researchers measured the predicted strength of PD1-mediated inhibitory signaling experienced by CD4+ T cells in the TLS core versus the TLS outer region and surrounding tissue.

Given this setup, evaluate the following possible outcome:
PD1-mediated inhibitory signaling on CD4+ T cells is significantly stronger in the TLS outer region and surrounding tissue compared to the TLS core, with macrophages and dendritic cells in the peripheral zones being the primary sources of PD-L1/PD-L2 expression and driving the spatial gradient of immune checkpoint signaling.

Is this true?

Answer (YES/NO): NO